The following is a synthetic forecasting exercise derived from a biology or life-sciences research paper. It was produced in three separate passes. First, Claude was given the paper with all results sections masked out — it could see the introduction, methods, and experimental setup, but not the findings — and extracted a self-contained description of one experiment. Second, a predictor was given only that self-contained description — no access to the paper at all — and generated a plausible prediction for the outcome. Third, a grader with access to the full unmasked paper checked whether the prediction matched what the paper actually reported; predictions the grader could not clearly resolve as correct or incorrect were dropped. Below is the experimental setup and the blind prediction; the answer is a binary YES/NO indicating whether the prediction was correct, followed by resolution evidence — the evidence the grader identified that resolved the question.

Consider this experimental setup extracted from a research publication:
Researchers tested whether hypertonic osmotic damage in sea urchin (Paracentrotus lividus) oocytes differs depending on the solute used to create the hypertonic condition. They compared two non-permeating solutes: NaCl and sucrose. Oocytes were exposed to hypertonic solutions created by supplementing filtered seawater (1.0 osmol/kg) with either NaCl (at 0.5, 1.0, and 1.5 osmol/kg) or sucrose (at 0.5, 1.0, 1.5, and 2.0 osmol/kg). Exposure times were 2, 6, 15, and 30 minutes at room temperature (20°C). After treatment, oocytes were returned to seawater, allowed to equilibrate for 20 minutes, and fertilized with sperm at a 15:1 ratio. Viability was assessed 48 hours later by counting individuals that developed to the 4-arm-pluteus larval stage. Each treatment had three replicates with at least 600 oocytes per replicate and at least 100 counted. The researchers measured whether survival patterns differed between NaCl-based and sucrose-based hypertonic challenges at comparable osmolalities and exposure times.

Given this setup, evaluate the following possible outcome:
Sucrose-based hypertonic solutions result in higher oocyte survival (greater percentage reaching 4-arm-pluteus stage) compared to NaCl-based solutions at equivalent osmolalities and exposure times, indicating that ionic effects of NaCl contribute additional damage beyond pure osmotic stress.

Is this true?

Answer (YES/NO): NO